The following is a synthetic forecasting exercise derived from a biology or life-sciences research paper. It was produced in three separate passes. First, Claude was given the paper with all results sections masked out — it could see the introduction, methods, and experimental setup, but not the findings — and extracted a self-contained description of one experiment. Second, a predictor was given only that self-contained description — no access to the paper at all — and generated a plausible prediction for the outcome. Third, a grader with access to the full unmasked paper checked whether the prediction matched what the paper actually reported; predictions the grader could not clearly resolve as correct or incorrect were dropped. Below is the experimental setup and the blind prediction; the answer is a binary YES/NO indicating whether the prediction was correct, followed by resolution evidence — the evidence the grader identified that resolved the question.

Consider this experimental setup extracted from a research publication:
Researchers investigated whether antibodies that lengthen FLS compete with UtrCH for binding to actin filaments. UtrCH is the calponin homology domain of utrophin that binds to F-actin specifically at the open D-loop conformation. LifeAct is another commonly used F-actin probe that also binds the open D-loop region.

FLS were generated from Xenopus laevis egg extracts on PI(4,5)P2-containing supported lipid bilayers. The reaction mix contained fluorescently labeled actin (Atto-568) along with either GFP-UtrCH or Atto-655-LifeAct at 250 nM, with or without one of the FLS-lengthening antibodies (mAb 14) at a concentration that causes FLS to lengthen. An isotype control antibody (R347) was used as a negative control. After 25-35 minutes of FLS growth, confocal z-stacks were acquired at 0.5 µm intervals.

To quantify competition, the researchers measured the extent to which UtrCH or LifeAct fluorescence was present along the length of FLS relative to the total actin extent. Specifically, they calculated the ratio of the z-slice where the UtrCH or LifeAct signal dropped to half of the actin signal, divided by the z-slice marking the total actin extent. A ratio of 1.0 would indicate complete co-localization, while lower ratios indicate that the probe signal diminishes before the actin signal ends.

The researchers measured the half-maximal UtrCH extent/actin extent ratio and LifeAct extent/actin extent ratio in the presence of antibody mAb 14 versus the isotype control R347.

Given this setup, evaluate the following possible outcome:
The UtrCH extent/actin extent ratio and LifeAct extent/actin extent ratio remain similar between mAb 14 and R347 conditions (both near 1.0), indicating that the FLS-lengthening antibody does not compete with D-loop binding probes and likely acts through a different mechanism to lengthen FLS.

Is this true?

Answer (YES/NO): NO